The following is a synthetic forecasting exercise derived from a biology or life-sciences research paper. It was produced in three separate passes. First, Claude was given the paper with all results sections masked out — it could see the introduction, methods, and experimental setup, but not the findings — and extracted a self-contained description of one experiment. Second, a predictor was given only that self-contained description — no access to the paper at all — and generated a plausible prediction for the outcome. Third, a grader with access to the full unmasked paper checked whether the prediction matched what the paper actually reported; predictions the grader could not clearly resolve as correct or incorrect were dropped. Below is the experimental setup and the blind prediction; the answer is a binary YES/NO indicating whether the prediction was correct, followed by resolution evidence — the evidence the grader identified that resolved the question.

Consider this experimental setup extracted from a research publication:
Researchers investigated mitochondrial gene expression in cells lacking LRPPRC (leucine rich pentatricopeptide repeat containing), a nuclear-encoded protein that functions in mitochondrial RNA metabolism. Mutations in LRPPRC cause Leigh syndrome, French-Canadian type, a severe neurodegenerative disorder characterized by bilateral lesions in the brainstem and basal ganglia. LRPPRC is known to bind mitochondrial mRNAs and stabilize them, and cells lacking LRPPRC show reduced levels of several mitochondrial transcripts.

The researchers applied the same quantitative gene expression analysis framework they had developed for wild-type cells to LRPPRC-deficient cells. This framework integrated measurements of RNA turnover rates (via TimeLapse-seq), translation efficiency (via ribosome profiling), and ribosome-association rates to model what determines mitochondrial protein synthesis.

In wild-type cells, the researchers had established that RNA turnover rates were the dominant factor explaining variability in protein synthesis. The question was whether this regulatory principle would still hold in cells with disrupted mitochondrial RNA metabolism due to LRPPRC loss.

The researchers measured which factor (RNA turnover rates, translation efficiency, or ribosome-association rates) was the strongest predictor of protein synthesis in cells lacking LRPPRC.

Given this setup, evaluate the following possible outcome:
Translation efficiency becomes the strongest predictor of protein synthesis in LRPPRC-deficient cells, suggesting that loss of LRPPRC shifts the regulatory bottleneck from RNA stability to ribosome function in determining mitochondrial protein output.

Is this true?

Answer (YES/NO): NO